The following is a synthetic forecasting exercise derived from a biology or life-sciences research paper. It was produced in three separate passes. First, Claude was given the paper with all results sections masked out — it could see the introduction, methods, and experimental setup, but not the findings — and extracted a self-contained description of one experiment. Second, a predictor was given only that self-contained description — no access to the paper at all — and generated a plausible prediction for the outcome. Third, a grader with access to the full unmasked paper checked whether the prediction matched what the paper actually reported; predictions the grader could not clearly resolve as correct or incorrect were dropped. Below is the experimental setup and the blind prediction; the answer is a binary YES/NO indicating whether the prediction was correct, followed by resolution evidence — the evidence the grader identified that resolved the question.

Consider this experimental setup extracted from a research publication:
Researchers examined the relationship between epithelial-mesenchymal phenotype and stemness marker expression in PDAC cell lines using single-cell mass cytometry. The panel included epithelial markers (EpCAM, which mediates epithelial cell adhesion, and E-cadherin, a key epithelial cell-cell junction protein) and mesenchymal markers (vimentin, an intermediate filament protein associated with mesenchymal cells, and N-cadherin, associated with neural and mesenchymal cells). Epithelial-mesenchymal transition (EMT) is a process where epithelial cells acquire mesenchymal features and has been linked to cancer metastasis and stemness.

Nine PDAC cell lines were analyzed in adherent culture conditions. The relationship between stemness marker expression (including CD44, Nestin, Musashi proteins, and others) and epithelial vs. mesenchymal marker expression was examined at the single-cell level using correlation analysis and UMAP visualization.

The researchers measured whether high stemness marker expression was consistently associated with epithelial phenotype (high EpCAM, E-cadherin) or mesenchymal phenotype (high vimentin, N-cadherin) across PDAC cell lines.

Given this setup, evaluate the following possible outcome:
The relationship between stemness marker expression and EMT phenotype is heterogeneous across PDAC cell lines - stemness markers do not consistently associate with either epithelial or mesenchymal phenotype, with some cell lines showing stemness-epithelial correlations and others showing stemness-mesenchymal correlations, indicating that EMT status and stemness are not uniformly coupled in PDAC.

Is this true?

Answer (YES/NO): YES